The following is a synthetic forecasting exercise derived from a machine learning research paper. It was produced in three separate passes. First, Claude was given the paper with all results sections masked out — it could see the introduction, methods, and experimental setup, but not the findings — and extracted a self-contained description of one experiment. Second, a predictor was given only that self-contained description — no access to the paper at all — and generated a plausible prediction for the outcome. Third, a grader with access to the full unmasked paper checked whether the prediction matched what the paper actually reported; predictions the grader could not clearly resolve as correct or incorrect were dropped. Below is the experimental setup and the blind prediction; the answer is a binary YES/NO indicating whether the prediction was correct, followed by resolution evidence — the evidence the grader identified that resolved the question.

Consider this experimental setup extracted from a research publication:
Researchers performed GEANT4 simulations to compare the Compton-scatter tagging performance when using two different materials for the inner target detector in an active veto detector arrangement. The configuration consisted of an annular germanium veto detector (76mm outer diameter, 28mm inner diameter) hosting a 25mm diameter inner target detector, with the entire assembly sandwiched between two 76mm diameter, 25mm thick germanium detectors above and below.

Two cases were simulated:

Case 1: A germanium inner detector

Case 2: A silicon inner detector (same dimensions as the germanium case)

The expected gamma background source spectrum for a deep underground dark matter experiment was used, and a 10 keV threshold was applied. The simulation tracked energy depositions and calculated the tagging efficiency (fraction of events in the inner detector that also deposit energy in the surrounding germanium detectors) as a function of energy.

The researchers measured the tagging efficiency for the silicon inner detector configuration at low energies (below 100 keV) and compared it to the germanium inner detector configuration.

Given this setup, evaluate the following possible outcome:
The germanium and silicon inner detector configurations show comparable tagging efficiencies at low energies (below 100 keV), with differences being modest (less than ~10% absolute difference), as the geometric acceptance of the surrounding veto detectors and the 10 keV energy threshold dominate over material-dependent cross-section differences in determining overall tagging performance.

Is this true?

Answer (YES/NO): YES